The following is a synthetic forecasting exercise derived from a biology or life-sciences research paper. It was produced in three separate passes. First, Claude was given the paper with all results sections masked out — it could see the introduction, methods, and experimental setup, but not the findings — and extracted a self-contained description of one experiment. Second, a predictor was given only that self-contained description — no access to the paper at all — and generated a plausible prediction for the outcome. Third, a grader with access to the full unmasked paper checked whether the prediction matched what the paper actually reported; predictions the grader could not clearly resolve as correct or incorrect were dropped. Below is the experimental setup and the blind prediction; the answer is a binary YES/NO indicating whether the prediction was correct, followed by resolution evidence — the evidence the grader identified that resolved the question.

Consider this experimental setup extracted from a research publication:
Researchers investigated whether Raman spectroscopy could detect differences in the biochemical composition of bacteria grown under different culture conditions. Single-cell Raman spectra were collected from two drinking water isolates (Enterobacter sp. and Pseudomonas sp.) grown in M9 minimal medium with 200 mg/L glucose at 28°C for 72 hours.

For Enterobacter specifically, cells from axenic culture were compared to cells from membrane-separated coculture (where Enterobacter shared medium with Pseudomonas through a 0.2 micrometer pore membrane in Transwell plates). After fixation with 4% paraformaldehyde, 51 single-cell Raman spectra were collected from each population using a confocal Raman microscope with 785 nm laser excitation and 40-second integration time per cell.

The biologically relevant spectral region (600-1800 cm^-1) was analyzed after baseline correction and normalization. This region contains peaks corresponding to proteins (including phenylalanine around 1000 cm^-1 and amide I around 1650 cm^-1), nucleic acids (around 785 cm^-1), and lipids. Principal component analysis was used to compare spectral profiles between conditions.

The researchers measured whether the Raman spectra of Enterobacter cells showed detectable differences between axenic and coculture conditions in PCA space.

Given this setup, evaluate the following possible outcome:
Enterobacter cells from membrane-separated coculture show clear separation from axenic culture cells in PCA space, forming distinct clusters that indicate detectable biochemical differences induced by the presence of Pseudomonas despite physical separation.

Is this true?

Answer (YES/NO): YES